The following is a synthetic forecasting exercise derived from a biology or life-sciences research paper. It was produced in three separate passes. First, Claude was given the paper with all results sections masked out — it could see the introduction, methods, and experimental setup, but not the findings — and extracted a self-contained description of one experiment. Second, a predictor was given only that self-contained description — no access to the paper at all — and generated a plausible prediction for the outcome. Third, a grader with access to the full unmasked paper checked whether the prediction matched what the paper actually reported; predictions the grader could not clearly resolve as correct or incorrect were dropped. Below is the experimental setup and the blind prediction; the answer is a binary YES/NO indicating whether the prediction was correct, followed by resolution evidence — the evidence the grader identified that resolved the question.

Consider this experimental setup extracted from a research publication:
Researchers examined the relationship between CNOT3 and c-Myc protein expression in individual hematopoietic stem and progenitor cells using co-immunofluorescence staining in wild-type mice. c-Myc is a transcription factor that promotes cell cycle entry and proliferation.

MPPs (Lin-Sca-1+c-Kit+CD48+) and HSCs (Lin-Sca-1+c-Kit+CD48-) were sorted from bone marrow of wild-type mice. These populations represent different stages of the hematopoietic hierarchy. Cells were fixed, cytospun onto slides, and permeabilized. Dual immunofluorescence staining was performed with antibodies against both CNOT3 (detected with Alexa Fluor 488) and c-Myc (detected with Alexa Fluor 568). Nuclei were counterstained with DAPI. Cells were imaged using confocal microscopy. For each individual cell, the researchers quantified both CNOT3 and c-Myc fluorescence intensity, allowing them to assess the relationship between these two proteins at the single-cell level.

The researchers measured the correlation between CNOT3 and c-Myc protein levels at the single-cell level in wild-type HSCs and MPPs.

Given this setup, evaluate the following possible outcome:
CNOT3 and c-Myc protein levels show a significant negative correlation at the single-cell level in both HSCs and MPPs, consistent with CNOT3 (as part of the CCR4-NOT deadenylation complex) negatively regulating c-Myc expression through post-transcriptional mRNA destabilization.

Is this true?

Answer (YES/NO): NO